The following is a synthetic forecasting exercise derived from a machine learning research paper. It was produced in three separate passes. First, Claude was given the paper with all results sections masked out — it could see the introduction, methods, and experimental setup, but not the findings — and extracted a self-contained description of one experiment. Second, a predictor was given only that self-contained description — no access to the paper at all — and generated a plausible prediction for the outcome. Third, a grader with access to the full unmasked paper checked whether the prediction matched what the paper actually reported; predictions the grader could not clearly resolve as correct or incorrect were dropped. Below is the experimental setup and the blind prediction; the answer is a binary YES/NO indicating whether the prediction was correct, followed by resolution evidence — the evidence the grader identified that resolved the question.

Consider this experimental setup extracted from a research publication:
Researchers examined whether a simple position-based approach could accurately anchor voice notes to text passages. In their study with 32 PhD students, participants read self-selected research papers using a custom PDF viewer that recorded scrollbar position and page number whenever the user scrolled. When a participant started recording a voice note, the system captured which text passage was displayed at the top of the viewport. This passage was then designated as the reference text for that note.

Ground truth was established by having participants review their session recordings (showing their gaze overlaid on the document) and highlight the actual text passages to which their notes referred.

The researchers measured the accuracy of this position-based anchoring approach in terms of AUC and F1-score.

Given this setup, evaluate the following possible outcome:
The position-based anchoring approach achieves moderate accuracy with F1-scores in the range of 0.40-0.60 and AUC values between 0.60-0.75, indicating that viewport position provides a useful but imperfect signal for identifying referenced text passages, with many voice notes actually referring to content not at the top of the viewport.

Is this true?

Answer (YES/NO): NO